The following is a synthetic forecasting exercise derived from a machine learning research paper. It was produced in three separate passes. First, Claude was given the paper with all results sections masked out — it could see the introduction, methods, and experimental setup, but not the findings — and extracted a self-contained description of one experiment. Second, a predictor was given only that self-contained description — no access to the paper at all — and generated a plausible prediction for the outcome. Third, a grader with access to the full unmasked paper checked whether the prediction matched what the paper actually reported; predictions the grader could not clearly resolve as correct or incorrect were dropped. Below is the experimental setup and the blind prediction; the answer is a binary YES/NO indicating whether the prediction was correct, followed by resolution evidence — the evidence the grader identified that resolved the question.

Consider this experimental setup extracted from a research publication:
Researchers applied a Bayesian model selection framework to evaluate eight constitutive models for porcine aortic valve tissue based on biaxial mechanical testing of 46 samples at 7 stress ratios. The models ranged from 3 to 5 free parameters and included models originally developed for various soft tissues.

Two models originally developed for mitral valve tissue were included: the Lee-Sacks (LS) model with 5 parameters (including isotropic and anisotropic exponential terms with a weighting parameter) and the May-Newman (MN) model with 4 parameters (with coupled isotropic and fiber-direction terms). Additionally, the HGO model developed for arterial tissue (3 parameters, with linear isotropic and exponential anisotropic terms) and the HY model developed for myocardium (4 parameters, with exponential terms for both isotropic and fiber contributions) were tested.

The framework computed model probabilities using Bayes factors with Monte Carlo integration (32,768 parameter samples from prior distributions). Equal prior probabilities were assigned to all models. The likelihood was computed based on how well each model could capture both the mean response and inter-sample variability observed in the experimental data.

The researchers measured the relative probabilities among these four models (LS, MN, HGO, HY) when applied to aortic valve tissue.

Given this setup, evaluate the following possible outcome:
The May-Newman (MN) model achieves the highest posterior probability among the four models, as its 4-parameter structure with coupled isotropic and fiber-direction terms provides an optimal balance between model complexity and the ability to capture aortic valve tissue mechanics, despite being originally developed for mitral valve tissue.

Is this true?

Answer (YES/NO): YES